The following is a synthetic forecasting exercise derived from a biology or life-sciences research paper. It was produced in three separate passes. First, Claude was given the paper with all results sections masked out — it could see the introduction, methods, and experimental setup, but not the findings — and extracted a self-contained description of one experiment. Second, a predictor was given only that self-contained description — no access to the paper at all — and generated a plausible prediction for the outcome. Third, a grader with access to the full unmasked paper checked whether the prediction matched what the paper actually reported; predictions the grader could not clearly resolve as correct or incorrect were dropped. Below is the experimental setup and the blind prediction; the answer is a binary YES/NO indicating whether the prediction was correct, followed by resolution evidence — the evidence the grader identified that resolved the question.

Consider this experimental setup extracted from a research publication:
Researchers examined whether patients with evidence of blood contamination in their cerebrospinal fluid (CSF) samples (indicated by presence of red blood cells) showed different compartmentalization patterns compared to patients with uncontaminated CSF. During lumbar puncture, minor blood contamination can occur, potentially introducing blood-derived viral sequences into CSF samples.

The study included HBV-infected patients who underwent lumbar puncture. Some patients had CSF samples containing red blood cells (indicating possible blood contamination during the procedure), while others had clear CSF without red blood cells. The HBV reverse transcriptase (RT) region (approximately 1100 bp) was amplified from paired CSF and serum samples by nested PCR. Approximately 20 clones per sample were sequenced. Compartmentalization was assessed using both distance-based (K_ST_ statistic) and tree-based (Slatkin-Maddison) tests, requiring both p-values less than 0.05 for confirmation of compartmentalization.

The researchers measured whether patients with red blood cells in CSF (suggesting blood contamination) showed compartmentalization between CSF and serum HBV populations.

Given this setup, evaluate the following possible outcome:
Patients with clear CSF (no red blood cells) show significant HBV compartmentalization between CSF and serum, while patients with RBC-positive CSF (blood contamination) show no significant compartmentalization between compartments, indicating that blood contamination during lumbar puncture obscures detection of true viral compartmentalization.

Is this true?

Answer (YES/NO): NO